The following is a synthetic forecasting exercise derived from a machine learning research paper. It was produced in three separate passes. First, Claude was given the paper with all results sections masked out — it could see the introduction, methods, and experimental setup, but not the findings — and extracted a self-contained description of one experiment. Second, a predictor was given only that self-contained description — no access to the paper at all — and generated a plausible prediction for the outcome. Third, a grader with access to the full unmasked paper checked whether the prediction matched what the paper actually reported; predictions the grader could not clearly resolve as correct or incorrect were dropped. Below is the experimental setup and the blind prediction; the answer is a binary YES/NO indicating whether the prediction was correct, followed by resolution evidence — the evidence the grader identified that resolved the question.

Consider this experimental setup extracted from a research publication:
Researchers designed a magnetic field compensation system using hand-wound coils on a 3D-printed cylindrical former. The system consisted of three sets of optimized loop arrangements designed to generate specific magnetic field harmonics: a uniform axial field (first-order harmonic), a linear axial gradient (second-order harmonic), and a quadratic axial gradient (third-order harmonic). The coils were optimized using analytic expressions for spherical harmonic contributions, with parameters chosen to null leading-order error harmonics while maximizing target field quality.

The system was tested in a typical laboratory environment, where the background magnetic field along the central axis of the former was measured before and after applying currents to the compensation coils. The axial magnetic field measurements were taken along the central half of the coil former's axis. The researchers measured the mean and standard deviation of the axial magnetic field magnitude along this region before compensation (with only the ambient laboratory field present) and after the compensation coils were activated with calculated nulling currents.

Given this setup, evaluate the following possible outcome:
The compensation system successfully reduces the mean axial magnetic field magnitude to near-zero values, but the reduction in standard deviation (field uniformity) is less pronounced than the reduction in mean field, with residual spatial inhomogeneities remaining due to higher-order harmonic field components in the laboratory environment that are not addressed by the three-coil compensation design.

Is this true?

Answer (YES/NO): YES